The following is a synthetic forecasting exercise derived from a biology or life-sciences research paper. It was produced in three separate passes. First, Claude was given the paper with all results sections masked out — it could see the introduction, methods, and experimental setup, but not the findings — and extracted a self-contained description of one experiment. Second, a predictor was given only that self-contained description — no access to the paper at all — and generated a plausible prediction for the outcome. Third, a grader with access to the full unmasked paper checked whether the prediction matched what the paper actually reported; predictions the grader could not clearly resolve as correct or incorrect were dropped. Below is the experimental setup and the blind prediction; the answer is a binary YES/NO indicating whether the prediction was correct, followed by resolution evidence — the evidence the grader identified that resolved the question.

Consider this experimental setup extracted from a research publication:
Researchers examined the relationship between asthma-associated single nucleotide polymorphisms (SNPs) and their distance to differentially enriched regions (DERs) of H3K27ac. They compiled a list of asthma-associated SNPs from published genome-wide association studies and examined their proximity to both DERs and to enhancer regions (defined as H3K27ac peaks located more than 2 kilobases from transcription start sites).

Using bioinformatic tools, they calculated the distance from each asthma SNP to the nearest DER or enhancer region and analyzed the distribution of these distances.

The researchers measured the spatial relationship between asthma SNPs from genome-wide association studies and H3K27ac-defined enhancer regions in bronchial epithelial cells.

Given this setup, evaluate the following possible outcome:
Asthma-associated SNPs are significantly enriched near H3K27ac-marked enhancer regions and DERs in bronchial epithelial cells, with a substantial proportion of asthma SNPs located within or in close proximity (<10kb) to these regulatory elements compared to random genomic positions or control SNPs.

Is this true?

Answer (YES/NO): NO